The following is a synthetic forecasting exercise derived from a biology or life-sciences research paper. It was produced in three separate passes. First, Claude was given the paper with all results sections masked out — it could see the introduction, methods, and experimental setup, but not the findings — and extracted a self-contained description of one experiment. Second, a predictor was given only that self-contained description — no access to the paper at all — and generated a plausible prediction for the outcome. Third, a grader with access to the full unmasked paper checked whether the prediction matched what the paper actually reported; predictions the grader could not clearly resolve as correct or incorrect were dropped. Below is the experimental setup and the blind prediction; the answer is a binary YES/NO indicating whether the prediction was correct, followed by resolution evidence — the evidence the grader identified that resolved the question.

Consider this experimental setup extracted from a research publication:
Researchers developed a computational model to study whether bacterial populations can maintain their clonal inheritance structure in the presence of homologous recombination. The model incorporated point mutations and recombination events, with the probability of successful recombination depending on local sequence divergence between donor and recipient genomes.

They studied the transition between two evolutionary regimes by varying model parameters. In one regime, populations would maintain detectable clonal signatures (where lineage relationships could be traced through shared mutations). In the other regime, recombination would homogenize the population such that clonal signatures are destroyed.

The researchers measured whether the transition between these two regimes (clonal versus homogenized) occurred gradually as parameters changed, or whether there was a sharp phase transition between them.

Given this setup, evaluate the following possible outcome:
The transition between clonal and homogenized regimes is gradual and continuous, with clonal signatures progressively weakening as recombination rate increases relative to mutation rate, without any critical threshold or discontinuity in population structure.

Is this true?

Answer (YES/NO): NO